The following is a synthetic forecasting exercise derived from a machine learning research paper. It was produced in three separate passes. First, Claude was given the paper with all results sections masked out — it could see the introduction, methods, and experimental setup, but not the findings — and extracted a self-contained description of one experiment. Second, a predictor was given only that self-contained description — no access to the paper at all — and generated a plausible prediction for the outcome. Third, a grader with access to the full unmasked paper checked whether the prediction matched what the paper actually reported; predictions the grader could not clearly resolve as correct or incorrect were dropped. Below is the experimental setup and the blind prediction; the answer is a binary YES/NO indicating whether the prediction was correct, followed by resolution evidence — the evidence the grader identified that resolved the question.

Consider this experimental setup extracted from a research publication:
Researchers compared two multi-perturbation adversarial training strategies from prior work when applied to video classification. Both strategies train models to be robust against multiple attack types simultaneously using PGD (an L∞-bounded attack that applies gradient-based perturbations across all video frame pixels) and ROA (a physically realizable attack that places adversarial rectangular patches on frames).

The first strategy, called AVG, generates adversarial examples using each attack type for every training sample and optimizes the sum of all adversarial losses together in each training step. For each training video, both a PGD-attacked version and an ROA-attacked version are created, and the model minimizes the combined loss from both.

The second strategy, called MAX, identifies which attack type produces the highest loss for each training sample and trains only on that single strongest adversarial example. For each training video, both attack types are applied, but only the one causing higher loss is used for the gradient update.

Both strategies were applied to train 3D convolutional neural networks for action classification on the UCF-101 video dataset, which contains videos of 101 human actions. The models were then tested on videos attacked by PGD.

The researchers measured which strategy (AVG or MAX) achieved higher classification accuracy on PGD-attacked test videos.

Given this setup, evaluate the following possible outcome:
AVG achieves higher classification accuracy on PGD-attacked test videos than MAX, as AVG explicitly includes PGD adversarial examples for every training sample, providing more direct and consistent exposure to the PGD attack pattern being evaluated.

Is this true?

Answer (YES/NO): YES